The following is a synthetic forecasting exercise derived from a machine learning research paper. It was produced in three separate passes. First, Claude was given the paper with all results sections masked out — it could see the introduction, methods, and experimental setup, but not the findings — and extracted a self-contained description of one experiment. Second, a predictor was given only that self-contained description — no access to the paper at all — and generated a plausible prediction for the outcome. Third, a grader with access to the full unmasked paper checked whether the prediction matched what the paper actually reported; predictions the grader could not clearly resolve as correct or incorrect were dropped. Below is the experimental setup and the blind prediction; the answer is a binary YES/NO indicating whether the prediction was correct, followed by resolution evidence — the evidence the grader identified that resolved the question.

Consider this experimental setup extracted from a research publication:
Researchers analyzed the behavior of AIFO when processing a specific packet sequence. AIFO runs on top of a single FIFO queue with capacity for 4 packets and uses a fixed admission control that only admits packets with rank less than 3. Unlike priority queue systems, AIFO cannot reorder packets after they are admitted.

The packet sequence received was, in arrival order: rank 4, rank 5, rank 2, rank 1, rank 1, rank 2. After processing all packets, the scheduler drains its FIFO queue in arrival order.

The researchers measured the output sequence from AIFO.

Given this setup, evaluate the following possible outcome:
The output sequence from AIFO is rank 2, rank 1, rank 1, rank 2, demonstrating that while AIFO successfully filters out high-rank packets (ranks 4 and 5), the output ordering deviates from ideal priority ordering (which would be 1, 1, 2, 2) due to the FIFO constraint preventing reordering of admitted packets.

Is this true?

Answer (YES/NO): NO